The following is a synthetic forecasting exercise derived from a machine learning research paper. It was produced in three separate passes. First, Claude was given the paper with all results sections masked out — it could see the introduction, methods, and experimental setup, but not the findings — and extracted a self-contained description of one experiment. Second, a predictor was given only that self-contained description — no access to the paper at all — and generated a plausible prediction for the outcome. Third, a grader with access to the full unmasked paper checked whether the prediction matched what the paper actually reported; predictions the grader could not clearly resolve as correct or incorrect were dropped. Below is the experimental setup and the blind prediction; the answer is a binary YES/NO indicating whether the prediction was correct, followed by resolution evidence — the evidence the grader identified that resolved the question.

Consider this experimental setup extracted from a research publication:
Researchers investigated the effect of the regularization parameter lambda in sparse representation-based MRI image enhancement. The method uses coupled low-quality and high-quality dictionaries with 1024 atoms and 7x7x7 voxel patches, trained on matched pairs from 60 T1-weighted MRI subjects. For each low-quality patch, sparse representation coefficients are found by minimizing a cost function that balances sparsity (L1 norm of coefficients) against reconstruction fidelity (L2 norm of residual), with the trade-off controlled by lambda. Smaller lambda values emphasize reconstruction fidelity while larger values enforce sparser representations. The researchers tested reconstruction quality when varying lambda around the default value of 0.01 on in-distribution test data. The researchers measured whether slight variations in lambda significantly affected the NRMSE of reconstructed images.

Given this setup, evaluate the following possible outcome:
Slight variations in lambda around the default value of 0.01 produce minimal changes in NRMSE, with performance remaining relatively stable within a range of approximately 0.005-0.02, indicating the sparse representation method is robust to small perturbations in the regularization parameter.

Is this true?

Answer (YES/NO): YES